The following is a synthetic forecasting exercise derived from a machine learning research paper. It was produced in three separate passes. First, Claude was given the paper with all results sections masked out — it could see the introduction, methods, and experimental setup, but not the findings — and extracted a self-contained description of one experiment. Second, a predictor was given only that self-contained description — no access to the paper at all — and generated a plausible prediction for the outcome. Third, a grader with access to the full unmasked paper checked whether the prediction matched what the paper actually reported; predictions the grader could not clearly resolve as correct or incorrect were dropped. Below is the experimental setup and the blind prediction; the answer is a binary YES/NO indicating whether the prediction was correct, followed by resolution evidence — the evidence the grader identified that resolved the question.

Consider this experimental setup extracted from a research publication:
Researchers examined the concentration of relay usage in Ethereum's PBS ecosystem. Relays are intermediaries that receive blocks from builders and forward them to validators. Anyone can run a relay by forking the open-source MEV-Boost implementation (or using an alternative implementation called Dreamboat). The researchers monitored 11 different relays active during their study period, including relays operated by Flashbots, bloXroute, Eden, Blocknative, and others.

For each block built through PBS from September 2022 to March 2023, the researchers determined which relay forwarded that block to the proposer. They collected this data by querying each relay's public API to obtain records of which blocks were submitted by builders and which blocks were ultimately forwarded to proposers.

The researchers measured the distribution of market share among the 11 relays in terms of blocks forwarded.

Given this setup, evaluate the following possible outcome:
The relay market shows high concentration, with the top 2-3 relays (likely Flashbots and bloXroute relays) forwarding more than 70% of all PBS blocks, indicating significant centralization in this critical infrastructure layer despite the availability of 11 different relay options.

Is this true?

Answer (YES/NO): NO